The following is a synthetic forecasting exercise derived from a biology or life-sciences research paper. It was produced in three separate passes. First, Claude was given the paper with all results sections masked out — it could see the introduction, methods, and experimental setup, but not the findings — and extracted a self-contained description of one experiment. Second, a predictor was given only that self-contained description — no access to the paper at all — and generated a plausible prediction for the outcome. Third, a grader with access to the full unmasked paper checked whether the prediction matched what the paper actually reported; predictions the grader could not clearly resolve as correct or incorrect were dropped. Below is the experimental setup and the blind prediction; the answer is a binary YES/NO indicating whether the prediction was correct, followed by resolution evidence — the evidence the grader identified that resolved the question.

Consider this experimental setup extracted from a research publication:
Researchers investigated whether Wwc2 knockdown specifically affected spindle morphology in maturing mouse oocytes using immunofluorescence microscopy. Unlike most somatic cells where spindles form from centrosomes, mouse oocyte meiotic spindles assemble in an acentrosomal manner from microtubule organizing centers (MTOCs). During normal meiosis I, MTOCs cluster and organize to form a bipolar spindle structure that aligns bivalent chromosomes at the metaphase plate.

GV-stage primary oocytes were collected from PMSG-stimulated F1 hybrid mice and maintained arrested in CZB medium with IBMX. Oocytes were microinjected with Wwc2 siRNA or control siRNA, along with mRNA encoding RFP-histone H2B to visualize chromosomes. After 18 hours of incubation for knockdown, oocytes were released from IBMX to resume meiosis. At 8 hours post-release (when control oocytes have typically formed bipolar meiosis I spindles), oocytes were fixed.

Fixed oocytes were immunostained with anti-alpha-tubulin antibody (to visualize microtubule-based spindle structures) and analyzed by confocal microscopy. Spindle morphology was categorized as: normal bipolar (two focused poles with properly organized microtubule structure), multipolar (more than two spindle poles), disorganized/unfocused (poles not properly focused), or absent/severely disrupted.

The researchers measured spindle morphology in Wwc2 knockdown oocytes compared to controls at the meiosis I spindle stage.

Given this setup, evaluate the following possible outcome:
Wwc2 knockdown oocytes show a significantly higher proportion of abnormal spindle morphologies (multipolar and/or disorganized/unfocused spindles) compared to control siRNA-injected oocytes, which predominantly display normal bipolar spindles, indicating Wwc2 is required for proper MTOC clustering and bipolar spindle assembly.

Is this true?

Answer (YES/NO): YES